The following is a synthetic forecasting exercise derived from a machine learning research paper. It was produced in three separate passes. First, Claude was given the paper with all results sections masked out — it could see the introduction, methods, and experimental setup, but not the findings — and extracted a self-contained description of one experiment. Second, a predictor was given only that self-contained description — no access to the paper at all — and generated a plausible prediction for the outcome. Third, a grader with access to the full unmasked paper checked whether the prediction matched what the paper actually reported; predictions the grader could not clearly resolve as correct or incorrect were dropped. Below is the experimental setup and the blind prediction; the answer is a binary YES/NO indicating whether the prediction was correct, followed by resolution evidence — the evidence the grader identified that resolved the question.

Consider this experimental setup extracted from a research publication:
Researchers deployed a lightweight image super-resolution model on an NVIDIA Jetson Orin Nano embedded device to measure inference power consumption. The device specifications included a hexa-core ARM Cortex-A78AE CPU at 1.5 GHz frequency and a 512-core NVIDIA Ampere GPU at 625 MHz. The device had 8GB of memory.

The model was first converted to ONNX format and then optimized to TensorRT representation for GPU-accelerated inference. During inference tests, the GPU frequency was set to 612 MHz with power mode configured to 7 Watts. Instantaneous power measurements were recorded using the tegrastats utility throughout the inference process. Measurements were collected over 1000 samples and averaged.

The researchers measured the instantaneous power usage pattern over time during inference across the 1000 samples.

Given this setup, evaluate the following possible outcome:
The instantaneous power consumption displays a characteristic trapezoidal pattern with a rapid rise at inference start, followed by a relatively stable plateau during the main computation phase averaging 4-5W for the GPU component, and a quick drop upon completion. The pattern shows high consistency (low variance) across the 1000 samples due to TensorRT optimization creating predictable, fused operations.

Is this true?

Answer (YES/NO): NO